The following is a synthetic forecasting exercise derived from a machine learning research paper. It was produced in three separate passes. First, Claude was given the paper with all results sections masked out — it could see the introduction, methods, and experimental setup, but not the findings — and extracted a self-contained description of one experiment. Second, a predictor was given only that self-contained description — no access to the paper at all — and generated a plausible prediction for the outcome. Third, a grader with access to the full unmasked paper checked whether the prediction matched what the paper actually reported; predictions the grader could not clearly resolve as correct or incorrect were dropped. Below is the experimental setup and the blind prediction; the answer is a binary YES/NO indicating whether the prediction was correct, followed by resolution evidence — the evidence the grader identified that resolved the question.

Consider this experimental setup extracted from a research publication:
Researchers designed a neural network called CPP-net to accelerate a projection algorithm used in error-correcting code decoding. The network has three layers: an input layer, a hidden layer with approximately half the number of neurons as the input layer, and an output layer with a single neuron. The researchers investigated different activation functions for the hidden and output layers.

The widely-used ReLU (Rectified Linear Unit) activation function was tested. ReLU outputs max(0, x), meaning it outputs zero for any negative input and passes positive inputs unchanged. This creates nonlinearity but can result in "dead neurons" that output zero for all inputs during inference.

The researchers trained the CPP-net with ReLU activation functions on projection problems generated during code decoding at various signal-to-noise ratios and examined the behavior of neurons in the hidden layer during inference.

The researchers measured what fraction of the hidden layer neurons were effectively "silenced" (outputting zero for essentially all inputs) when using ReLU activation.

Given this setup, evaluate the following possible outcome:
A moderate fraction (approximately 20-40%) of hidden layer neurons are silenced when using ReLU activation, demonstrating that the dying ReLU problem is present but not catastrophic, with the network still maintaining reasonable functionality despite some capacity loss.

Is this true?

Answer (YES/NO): NO